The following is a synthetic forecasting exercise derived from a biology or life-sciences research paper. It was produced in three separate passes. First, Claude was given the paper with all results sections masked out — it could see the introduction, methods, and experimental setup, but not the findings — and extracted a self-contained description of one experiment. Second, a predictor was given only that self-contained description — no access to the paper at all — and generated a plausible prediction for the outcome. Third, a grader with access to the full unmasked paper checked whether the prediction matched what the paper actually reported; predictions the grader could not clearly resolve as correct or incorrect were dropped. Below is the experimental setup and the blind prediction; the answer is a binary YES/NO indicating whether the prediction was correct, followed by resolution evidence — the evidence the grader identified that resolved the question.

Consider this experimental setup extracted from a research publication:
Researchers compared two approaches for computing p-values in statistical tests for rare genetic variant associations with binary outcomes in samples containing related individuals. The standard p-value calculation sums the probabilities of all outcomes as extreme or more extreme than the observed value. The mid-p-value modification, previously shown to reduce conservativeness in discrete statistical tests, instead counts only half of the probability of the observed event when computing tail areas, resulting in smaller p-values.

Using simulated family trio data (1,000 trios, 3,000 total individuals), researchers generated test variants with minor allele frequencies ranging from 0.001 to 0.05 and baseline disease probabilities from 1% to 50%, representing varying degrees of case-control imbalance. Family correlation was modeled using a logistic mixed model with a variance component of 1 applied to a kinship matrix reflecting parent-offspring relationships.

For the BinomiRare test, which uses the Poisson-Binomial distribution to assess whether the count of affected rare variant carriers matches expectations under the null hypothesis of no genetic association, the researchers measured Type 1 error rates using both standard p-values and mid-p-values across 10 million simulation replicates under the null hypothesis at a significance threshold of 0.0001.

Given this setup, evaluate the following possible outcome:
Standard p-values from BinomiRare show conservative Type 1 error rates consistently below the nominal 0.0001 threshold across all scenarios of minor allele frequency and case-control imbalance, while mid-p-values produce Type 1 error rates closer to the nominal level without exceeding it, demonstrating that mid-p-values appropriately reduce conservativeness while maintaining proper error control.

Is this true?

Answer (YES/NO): YES